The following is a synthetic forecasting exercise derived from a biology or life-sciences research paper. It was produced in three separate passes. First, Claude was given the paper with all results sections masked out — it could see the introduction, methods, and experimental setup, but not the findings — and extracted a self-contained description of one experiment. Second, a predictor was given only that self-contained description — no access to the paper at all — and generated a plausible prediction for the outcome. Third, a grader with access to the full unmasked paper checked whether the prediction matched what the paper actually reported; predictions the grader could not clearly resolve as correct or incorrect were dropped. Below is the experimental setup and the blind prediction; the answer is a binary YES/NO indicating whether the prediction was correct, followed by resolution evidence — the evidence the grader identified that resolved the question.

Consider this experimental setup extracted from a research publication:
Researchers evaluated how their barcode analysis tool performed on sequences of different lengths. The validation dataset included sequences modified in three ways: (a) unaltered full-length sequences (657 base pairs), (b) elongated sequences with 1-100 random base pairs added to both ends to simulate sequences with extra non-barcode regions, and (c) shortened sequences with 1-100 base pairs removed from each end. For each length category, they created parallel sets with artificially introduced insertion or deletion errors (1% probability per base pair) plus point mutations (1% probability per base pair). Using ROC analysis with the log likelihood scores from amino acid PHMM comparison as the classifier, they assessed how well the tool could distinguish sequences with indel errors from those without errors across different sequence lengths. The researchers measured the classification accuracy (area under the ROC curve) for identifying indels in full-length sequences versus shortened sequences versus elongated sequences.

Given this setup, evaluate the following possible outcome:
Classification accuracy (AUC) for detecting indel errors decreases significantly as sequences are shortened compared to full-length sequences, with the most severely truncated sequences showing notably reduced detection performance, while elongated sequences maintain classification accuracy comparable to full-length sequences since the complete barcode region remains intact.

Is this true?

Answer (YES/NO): NO